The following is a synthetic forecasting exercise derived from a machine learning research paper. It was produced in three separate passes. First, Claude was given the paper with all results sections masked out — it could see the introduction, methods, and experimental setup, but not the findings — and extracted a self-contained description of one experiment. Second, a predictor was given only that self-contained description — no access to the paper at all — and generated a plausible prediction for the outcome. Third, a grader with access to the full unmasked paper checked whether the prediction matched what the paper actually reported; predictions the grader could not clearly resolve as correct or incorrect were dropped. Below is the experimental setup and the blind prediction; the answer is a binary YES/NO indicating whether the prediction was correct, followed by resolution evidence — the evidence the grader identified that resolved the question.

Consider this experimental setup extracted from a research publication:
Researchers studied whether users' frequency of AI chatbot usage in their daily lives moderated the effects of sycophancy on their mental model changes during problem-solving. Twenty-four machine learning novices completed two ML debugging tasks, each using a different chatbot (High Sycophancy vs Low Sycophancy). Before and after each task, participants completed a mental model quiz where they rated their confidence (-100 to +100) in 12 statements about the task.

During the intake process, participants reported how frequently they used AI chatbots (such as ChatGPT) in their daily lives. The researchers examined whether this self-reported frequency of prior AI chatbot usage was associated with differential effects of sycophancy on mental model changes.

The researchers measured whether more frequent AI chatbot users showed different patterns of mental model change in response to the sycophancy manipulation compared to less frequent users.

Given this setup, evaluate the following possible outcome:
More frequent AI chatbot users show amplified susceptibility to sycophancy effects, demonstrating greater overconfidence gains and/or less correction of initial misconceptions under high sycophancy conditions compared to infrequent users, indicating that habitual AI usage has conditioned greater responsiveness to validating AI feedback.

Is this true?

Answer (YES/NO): NO